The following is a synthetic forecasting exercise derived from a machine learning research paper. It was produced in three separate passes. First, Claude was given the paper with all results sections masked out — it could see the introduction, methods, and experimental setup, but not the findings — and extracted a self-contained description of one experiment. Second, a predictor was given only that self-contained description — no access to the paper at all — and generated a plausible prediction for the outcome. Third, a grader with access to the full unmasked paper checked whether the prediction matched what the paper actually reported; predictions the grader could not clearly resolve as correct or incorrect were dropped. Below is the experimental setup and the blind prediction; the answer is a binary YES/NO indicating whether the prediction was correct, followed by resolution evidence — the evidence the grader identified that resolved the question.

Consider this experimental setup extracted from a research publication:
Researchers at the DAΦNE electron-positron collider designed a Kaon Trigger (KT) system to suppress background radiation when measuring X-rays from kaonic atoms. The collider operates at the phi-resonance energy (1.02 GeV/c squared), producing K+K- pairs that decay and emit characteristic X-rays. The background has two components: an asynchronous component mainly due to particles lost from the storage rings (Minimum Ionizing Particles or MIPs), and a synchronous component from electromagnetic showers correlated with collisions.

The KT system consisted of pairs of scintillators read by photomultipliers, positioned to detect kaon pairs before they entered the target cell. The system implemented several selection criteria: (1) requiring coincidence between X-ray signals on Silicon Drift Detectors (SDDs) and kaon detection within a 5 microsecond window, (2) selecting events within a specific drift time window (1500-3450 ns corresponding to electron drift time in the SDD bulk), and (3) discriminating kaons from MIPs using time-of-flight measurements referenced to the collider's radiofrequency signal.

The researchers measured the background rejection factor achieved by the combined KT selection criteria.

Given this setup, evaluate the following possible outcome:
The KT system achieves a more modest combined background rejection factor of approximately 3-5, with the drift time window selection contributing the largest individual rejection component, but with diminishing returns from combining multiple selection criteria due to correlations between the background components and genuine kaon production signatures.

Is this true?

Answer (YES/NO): NO